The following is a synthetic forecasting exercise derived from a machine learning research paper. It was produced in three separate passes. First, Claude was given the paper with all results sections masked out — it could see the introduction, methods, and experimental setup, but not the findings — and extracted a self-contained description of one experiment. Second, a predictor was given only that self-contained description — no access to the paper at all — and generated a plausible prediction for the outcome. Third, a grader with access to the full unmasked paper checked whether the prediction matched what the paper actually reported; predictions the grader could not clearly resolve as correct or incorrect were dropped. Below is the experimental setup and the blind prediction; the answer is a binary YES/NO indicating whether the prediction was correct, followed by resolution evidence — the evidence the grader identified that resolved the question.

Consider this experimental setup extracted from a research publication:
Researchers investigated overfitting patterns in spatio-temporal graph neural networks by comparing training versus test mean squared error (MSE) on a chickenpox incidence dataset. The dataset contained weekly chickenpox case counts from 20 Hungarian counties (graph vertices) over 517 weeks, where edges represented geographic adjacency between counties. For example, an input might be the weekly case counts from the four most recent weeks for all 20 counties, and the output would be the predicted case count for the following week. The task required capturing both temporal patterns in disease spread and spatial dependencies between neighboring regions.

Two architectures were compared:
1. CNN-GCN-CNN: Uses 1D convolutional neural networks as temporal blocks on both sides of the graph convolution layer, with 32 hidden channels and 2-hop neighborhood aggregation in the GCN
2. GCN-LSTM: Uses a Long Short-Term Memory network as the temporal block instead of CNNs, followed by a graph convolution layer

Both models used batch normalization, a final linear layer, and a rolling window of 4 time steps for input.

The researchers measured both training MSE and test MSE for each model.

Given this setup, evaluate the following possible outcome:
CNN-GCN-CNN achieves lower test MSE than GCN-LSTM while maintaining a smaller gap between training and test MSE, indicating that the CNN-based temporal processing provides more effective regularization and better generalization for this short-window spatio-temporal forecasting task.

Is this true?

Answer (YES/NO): NO